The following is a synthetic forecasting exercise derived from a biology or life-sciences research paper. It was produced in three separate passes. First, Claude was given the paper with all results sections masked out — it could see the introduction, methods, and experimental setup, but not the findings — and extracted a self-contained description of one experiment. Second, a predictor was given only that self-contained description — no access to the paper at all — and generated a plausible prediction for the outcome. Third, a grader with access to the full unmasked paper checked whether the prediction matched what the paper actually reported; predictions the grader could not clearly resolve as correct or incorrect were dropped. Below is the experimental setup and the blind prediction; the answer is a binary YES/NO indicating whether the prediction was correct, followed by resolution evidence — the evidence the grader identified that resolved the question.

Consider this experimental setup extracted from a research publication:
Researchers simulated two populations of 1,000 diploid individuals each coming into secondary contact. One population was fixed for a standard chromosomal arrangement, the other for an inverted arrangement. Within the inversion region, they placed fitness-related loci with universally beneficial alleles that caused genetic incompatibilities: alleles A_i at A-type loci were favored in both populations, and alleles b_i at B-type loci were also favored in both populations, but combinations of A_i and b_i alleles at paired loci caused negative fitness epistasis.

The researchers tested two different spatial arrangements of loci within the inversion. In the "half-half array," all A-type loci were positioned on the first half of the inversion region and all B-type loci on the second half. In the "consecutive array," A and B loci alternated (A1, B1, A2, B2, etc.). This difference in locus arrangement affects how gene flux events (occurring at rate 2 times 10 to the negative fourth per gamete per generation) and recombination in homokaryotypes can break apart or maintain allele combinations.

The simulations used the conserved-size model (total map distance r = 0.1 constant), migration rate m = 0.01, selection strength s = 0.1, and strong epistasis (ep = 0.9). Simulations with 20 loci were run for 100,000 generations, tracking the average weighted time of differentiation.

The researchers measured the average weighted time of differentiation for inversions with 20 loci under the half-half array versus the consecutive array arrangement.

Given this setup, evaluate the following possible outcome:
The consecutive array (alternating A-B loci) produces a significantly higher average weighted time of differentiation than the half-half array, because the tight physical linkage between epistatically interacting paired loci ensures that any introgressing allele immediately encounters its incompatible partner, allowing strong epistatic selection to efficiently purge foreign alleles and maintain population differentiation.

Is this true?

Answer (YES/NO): NO